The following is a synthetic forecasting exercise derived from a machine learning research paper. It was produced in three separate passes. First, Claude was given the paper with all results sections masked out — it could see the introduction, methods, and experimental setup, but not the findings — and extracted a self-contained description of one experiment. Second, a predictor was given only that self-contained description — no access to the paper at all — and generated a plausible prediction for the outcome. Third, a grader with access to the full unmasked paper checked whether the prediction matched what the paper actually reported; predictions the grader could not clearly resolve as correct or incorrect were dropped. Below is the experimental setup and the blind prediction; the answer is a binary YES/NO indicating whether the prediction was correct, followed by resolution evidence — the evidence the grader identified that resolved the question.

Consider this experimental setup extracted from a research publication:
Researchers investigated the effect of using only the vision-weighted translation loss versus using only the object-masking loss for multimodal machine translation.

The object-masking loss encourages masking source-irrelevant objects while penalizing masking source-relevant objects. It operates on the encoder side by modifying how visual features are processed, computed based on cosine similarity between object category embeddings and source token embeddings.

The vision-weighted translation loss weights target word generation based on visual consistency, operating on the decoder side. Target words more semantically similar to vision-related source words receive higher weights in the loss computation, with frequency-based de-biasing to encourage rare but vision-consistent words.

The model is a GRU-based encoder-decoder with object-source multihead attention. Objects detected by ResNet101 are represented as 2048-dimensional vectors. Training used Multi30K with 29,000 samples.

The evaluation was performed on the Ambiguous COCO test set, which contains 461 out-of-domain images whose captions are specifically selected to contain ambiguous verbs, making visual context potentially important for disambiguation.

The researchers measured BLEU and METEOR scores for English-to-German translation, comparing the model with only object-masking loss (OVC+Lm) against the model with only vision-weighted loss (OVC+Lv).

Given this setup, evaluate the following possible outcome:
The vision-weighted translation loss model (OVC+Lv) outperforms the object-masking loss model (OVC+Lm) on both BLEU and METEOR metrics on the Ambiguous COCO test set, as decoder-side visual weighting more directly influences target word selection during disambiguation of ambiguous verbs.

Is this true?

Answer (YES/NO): NO